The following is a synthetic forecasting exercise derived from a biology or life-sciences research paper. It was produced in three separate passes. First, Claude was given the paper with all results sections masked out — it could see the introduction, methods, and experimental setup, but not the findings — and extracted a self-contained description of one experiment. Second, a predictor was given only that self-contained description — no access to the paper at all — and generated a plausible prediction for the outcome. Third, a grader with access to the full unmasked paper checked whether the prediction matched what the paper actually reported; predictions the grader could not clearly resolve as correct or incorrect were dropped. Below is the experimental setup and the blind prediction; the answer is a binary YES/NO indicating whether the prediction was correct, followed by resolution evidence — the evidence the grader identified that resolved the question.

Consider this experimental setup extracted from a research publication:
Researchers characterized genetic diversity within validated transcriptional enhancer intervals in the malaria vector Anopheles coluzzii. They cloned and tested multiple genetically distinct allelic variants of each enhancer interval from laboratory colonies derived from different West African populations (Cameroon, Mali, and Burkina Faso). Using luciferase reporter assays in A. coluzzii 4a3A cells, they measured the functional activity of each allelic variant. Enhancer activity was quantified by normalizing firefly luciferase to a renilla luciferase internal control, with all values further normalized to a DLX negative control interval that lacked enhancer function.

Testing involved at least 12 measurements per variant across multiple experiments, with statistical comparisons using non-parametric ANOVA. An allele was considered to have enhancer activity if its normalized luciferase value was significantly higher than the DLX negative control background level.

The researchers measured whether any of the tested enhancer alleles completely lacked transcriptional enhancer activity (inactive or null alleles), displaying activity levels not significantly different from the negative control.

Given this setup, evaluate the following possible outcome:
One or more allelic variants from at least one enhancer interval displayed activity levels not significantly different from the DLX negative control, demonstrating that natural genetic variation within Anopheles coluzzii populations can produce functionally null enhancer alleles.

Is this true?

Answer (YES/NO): YES